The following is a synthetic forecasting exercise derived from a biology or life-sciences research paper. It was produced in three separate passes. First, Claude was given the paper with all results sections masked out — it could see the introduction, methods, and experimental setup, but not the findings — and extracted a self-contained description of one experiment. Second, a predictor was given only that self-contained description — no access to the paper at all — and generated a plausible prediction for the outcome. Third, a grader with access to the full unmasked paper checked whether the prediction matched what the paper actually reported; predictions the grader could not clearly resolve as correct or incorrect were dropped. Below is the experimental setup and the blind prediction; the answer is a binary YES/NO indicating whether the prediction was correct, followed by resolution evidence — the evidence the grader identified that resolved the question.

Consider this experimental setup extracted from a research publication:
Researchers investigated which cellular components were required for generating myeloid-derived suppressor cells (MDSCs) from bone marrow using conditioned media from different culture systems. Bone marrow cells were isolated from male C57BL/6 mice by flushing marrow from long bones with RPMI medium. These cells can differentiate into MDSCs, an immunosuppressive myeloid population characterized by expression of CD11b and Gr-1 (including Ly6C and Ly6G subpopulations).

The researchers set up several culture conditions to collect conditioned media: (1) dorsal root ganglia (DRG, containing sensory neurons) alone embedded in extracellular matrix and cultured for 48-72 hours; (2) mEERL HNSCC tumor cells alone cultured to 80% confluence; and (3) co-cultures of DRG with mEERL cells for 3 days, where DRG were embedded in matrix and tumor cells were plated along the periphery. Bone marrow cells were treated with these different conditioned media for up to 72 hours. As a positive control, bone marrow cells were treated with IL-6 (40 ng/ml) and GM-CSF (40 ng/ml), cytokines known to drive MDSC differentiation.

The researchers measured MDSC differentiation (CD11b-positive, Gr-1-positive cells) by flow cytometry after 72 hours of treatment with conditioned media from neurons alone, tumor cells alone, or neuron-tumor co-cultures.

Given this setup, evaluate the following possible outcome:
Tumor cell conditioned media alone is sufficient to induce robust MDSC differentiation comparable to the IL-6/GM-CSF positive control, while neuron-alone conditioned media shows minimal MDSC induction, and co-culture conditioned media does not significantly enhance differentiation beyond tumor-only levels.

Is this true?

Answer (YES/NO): NO